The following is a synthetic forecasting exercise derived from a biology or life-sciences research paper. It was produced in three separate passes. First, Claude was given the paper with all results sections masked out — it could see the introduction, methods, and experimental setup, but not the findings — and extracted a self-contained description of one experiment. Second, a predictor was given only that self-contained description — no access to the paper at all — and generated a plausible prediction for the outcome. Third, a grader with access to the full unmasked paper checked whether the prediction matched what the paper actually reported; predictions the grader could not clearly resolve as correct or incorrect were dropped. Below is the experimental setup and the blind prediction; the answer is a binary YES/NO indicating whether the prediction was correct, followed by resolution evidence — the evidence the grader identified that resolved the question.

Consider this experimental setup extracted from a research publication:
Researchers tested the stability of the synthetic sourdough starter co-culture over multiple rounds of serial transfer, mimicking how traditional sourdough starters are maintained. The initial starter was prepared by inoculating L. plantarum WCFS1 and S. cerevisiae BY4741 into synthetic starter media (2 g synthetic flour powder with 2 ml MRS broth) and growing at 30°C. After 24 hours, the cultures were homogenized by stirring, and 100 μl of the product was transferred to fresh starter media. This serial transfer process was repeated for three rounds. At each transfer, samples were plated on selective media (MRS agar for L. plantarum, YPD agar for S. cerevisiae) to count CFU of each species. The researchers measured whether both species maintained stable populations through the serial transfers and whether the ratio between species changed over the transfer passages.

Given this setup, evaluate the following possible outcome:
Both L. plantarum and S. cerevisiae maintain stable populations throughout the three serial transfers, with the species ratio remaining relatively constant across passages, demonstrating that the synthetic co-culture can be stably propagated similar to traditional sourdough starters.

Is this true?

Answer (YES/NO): NO